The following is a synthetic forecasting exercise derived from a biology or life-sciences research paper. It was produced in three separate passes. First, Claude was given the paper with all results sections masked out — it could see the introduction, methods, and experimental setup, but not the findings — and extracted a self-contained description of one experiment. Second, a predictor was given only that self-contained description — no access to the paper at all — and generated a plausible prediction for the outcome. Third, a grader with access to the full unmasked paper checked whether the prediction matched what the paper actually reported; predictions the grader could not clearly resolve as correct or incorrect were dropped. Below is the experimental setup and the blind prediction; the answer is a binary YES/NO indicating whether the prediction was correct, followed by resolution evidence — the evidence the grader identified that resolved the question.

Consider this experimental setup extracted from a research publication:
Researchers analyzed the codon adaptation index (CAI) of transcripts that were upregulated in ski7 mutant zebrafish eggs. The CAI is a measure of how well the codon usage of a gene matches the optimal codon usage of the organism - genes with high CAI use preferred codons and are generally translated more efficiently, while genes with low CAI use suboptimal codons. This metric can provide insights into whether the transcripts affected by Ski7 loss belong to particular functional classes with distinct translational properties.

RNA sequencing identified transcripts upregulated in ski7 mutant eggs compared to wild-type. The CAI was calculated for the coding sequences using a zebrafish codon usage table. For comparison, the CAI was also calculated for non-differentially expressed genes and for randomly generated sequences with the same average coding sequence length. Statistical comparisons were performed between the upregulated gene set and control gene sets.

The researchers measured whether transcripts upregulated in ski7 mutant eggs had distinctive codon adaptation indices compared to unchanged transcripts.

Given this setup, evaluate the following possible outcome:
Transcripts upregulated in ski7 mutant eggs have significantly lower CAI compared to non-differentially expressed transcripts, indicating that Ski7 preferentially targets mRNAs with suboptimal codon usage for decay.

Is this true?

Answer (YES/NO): YES